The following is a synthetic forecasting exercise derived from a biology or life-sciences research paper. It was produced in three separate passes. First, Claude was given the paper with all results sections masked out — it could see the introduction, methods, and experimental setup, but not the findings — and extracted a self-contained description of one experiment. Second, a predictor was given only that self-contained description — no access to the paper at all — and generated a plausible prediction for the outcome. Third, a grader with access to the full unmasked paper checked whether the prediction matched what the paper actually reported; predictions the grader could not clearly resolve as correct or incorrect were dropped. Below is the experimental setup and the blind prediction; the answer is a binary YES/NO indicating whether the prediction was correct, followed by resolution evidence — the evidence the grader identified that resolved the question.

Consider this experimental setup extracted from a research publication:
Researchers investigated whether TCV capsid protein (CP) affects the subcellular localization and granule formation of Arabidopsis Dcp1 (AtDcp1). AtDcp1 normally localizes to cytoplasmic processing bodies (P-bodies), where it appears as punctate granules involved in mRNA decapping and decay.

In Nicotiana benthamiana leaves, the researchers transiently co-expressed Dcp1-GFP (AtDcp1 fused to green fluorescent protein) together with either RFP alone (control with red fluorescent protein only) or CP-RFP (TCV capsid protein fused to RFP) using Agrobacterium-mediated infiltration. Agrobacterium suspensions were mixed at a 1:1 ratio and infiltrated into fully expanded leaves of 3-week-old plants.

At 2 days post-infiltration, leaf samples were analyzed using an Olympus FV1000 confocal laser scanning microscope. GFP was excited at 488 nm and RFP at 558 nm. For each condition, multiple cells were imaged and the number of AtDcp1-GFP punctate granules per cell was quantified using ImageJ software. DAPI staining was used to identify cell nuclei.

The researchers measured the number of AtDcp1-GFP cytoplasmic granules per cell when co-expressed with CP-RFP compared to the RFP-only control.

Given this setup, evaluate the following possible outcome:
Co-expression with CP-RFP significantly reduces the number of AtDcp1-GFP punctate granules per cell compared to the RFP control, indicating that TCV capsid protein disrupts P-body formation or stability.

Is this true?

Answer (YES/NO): YES